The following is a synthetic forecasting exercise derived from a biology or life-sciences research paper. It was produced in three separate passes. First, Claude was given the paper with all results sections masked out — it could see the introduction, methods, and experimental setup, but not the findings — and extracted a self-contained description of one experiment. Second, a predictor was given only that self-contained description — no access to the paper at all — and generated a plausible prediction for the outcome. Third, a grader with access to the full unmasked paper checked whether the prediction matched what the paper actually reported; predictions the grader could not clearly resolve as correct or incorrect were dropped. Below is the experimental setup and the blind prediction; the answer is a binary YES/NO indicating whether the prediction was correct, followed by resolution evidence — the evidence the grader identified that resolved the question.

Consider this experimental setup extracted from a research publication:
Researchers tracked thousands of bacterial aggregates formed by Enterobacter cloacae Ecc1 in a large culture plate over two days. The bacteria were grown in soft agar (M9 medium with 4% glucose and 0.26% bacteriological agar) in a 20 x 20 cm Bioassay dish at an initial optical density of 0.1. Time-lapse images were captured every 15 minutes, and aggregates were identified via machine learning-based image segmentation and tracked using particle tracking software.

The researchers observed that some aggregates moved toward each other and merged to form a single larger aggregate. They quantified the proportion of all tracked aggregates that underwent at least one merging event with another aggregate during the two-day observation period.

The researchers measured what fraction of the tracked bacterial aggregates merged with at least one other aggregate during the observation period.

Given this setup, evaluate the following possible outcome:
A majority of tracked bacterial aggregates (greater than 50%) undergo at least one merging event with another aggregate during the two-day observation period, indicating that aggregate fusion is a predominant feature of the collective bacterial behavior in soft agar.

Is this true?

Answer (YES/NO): NO